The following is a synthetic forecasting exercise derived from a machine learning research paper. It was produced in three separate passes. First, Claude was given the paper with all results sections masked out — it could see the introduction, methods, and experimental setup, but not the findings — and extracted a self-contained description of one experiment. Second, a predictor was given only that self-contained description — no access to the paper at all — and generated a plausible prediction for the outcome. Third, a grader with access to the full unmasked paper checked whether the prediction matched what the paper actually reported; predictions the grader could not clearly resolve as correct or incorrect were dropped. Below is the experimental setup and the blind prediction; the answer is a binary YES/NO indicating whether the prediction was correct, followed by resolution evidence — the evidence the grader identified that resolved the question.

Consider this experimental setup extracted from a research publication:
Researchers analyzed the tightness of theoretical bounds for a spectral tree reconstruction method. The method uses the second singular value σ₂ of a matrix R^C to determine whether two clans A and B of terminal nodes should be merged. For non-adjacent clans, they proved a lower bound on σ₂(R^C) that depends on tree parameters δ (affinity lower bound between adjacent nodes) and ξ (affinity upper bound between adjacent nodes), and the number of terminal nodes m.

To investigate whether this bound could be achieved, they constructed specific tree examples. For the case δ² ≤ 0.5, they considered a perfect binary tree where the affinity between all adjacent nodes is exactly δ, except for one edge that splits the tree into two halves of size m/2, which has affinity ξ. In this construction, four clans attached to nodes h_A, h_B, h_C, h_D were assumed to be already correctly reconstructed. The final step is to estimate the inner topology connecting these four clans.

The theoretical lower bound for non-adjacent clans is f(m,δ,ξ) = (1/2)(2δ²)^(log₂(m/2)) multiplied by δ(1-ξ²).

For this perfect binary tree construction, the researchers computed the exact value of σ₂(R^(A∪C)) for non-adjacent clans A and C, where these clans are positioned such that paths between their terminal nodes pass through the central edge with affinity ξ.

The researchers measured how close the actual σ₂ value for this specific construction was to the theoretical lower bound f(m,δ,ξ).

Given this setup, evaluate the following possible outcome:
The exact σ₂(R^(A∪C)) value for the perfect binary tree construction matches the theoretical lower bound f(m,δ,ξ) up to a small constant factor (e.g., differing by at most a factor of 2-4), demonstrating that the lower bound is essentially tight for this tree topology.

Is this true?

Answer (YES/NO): YES